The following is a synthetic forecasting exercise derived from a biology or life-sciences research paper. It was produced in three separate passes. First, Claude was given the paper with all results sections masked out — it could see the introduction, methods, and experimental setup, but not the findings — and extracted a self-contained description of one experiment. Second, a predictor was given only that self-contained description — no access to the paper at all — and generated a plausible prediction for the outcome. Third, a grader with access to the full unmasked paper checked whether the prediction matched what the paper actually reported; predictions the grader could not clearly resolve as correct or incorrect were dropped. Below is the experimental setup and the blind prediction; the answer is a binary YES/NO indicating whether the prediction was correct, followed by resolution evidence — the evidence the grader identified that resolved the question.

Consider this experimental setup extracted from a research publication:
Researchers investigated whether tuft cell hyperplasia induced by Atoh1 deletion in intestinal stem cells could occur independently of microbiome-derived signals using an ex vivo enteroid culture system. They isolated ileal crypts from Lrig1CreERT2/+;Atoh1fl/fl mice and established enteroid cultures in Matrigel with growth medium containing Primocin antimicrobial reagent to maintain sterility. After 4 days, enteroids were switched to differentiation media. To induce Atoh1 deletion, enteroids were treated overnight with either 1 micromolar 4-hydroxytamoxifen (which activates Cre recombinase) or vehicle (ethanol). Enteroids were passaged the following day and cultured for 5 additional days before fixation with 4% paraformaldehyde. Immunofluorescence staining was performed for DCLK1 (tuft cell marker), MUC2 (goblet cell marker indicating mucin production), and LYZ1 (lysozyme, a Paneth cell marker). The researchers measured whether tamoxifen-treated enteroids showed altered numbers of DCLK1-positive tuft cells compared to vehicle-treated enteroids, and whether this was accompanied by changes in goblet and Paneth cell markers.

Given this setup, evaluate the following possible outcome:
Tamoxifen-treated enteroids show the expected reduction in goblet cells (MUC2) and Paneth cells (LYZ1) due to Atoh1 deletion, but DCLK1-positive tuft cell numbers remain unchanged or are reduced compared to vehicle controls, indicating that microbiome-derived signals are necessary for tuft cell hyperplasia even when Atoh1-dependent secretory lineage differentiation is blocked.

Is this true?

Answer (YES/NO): YES